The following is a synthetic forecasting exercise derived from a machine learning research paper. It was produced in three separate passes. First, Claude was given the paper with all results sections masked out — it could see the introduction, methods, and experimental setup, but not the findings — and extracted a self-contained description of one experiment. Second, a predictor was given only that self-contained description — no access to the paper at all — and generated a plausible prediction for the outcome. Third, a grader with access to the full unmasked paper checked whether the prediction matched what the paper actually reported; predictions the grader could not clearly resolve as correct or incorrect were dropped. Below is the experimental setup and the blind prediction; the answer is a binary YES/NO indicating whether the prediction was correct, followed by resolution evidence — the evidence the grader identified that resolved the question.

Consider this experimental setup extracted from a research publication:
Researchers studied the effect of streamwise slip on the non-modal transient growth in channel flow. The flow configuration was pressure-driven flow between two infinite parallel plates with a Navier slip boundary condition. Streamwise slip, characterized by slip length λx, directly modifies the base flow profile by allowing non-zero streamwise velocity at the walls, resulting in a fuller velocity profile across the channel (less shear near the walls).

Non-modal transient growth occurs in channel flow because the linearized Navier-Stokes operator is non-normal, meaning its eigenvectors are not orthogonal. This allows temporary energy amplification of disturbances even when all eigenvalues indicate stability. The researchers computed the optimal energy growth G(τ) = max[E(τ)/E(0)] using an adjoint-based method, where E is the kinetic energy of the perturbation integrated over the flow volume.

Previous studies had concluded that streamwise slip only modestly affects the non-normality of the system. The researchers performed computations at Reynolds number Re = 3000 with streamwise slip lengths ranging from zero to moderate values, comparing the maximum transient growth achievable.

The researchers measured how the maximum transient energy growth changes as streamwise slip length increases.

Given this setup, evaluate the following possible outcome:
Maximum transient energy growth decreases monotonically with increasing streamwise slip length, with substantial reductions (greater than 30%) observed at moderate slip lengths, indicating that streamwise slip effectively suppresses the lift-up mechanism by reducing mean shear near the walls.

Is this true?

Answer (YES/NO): YES